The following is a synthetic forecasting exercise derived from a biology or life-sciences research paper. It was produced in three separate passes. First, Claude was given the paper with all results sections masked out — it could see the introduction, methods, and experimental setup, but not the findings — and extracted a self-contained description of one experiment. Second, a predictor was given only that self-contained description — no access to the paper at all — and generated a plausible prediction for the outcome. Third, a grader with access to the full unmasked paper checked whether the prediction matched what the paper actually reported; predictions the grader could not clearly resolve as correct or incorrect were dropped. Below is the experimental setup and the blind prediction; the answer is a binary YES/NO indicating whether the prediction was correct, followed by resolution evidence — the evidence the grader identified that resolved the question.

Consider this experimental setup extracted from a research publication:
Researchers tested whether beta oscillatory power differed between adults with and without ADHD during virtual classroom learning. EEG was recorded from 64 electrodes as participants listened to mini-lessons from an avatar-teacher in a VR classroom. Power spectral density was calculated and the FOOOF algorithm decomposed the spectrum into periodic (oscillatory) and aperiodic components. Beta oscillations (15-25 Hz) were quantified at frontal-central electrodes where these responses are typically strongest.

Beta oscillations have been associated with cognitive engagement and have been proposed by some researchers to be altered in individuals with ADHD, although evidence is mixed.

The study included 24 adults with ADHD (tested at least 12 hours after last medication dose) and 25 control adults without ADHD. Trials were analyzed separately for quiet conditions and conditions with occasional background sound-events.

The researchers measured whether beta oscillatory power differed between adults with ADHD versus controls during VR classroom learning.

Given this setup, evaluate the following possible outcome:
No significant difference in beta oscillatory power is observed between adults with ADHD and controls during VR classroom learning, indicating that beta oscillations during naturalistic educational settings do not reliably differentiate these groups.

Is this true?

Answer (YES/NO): YES